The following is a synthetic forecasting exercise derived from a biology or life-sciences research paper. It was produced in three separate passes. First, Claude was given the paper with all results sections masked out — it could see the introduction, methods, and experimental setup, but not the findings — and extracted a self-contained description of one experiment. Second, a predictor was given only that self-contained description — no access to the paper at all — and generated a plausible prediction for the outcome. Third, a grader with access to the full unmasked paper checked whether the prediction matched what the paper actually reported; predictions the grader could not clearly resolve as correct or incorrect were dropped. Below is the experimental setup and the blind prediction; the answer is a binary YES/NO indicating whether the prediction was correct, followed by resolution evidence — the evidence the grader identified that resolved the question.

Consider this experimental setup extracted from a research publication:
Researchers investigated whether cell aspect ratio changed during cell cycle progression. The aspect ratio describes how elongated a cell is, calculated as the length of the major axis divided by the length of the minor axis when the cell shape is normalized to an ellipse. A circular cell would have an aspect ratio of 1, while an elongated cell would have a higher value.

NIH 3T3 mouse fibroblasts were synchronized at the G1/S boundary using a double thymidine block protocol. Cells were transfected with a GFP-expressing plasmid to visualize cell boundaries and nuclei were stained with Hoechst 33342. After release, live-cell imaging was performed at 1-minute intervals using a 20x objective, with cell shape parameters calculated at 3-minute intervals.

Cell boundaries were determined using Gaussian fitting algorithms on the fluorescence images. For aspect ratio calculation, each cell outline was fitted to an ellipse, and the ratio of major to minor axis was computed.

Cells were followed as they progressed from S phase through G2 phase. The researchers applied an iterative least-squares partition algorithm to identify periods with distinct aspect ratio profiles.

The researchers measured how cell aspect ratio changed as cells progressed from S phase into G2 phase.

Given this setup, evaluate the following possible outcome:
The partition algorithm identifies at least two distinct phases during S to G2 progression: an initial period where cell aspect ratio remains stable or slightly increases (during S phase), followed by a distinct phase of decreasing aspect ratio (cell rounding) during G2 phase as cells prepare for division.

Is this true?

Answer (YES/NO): NO